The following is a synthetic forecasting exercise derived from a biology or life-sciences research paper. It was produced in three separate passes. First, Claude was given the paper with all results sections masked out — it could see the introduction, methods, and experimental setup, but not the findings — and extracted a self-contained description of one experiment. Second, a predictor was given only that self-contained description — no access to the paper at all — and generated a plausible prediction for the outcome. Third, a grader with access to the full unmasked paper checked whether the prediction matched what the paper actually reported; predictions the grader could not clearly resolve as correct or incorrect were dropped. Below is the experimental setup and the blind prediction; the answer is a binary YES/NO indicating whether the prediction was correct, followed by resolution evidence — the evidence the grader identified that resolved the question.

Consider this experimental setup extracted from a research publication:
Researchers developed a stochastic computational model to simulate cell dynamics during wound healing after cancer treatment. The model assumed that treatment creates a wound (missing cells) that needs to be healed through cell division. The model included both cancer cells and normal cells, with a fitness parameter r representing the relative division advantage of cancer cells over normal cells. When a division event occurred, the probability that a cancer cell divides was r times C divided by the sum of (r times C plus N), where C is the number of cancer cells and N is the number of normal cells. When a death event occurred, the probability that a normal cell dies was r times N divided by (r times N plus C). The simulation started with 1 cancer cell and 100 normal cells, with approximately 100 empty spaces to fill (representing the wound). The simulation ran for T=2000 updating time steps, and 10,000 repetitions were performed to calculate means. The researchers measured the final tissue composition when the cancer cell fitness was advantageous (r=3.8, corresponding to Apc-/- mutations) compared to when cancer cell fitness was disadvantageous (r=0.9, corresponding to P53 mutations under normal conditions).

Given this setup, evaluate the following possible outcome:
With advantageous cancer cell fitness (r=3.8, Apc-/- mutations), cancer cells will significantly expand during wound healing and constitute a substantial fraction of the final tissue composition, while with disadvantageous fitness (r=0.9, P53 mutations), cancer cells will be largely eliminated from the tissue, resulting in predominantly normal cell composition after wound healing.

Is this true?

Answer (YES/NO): YES